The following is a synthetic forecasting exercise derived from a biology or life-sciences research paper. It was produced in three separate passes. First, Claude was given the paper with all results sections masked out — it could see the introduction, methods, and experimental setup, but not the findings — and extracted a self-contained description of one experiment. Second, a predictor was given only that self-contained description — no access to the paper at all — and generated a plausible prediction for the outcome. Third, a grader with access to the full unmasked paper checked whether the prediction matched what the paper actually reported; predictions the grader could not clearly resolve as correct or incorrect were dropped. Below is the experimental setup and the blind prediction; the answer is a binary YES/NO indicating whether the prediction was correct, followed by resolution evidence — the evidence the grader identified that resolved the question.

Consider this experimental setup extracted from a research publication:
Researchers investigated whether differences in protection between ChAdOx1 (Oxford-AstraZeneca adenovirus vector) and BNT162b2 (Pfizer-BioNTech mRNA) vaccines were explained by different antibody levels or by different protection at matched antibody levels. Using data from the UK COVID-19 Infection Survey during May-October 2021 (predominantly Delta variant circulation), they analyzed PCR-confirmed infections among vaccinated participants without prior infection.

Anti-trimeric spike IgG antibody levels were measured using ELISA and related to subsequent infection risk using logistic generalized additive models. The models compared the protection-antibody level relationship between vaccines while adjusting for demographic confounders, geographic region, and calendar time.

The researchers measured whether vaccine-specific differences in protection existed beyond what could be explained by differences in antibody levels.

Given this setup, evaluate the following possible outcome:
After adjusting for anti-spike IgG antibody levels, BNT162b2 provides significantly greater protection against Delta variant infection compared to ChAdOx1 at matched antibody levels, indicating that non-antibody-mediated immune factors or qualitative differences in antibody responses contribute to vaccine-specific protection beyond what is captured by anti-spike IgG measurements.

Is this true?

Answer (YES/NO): NO